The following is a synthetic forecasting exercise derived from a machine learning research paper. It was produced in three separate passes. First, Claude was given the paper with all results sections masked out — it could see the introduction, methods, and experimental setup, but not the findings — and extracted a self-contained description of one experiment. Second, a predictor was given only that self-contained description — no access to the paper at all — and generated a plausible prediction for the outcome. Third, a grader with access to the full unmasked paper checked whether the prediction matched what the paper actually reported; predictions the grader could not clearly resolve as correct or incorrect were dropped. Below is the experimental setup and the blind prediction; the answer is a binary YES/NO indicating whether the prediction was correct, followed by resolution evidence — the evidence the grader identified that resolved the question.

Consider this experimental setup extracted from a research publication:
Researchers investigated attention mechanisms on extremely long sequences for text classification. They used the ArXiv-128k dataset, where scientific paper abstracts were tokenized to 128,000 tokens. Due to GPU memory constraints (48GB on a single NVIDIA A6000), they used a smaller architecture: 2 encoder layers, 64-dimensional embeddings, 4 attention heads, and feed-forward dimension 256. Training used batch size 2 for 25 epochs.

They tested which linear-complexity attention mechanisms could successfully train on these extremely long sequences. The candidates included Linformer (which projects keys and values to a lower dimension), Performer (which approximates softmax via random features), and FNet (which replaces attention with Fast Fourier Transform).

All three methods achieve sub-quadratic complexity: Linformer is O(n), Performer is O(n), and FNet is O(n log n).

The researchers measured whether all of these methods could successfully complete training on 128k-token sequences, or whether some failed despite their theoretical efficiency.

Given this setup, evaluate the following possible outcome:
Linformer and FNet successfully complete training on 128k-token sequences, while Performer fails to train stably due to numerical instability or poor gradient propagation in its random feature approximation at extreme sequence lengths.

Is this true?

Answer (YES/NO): NO